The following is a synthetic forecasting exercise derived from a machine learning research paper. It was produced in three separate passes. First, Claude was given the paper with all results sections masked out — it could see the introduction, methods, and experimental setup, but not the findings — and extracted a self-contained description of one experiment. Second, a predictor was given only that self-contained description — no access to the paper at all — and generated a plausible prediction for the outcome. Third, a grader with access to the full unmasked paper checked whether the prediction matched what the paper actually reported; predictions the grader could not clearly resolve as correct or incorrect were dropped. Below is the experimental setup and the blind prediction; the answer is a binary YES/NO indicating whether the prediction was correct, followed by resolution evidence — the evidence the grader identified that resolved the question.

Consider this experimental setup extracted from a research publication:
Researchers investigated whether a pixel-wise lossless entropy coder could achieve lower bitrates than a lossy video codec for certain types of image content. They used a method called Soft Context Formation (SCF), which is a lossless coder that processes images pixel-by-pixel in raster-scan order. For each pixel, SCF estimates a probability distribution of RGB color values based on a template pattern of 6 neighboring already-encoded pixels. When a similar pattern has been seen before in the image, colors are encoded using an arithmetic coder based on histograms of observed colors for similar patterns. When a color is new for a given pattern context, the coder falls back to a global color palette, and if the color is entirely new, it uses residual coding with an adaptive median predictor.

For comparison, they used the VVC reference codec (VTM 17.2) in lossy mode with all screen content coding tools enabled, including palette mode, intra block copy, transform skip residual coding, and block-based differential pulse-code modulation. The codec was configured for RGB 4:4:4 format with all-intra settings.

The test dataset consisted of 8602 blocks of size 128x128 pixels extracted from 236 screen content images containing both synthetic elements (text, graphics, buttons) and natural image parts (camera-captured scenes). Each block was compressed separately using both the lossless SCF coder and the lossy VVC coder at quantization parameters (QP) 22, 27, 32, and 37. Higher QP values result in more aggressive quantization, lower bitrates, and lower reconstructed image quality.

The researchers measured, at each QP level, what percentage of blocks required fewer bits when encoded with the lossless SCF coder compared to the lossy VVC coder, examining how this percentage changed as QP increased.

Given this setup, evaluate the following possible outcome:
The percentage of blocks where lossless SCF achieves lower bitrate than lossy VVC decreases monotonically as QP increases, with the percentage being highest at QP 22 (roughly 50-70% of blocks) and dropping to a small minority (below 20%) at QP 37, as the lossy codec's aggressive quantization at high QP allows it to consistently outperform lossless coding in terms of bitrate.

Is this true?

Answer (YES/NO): NO